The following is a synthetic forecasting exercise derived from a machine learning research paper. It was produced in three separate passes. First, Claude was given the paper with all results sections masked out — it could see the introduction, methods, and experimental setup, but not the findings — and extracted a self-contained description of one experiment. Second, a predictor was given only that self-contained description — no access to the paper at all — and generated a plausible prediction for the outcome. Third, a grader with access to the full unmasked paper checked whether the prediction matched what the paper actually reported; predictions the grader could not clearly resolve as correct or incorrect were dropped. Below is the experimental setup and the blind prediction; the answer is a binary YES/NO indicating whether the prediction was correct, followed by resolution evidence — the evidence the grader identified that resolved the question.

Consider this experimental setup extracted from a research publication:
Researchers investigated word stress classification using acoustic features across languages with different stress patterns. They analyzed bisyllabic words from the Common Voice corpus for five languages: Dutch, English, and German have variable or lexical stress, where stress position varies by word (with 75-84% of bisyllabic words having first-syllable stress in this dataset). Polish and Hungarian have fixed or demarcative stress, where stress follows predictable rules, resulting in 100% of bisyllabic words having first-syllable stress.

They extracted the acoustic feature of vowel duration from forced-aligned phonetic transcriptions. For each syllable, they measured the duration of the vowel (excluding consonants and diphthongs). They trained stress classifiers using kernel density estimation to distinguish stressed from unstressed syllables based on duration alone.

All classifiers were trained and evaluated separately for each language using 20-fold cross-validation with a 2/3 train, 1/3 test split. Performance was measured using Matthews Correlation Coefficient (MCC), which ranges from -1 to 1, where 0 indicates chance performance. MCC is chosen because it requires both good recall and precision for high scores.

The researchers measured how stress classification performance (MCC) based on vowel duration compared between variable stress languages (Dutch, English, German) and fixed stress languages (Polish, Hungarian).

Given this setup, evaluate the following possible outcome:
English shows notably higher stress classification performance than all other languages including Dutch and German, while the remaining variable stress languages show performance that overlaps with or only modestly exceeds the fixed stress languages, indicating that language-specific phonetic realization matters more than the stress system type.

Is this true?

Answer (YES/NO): NO